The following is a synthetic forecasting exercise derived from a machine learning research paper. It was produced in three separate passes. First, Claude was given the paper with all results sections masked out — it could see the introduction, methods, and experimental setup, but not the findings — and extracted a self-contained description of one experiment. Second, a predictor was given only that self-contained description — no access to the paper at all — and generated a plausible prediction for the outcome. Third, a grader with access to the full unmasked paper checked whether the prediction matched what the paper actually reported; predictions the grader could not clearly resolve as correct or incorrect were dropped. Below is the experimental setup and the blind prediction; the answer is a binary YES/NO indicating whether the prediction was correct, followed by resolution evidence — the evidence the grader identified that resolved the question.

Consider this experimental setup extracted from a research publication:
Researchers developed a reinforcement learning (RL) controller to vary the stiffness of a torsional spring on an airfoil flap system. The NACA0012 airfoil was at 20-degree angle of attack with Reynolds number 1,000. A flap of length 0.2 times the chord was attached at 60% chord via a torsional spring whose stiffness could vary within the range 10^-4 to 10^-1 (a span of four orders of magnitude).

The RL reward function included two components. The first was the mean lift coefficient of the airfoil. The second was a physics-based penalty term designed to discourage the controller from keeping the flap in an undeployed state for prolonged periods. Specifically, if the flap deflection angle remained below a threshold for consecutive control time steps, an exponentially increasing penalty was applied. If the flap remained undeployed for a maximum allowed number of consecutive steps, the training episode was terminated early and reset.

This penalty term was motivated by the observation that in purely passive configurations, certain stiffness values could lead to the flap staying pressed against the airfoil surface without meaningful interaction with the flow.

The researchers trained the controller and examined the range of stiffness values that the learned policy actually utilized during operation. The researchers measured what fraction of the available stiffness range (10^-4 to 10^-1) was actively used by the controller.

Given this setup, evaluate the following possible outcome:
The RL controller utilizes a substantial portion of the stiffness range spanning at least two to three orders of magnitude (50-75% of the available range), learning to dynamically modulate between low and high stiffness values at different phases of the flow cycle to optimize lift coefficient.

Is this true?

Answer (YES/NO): NO